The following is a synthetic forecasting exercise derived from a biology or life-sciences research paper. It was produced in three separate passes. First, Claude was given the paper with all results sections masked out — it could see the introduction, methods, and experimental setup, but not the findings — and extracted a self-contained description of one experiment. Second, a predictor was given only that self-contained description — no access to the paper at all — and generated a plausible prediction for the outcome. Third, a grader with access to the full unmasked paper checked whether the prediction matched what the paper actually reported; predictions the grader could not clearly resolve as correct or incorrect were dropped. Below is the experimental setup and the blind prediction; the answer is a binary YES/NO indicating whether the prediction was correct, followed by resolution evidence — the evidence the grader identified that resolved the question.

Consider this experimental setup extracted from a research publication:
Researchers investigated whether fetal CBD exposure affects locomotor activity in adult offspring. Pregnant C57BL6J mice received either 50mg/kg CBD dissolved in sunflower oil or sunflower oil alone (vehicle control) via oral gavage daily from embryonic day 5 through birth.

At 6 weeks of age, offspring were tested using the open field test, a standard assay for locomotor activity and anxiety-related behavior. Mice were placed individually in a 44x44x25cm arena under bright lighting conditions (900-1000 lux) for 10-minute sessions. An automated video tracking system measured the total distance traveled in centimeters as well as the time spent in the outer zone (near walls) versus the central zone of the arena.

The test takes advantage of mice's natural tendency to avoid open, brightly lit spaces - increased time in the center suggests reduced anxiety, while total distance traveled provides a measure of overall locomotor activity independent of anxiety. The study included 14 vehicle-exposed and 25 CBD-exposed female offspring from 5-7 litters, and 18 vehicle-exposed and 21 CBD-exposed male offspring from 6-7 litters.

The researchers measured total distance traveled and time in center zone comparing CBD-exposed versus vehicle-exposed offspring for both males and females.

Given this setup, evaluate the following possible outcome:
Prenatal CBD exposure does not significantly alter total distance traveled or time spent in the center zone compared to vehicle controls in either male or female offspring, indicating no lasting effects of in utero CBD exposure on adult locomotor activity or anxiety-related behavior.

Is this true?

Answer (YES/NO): YES